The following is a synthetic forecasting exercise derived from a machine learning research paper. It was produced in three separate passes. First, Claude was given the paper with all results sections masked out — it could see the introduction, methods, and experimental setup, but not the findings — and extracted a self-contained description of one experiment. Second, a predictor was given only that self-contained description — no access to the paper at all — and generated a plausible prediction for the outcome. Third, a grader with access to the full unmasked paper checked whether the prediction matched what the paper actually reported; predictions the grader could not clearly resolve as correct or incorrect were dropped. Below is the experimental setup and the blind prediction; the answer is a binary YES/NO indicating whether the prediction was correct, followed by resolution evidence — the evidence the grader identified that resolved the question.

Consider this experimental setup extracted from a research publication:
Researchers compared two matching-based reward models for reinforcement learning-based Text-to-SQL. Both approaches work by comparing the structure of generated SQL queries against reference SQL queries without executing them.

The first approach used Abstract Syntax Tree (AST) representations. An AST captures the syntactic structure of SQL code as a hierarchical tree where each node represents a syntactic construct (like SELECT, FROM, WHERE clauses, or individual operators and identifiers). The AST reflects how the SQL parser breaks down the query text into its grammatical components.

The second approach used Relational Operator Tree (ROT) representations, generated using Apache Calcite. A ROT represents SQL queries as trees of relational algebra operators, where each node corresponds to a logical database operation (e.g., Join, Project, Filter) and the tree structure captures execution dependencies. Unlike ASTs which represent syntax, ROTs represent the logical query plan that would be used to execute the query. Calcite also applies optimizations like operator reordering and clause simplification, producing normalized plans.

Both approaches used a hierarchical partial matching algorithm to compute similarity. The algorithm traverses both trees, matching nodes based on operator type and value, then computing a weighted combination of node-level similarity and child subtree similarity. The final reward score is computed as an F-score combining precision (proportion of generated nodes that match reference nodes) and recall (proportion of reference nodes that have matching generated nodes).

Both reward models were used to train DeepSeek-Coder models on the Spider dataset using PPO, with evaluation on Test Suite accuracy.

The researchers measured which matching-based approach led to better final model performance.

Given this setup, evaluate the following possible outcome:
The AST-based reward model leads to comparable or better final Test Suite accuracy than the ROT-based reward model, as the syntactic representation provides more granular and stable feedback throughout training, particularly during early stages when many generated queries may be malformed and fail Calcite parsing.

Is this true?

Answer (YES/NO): NO